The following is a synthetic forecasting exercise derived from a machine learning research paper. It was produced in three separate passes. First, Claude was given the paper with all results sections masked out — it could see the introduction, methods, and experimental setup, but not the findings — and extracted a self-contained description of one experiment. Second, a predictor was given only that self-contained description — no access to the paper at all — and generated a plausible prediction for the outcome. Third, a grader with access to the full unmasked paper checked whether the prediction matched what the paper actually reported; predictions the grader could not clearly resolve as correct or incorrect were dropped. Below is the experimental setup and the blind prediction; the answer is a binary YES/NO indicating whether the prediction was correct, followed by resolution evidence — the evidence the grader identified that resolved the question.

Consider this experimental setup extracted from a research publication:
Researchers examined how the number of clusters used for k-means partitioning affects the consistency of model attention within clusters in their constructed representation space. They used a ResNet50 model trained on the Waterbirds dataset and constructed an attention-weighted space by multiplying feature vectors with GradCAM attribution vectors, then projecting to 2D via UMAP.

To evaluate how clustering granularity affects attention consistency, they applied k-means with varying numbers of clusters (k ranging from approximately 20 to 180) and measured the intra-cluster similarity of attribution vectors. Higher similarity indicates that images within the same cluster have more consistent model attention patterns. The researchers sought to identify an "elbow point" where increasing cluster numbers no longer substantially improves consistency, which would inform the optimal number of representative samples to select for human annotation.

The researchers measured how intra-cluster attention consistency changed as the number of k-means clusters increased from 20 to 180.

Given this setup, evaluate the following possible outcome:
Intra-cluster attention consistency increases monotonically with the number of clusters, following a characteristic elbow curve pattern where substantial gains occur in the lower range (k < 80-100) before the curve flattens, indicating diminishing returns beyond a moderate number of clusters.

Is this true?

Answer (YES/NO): NO